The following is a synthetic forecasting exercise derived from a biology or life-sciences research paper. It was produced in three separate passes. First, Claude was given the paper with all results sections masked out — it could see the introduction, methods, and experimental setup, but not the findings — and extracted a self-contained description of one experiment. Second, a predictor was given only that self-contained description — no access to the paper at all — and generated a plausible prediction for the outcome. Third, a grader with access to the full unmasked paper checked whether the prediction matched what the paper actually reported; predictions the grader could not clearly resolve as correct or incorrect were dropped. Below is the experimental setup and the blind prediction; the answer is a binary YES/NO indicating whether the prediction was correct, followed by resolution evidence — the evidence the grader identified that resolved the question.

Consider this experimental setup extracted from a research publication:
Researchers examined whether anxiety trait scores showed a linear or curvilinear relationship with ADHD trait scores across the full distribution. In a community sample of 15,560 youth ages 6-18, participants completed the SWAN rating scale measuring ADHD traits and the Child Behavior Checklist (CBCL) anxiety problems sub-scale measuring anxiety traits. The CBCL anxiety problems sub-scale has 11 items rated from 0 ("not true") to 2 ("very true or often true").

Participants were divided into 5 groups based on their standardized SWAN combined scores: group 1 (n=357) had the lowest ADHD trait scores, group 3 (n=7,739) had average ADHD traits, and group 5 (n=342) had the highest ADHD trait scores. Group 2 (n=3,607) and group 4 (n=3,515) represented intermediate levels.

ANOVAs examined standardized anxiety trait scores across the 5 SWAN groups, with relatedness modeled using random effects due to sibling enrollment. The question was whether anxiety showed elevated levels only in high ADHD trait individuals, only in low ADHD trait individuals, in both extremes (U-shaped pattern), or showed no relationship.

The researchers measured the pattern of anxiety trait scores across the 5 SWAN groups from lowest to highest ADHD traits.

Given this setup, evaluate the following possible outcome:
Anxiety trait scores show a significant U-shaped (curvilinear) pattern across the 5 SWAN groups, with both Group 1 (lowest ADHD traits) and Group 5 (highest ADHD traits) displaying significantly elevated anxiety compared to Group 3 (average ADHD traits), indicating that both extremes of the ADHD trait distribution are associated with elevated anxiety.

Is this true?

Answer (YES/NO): NO